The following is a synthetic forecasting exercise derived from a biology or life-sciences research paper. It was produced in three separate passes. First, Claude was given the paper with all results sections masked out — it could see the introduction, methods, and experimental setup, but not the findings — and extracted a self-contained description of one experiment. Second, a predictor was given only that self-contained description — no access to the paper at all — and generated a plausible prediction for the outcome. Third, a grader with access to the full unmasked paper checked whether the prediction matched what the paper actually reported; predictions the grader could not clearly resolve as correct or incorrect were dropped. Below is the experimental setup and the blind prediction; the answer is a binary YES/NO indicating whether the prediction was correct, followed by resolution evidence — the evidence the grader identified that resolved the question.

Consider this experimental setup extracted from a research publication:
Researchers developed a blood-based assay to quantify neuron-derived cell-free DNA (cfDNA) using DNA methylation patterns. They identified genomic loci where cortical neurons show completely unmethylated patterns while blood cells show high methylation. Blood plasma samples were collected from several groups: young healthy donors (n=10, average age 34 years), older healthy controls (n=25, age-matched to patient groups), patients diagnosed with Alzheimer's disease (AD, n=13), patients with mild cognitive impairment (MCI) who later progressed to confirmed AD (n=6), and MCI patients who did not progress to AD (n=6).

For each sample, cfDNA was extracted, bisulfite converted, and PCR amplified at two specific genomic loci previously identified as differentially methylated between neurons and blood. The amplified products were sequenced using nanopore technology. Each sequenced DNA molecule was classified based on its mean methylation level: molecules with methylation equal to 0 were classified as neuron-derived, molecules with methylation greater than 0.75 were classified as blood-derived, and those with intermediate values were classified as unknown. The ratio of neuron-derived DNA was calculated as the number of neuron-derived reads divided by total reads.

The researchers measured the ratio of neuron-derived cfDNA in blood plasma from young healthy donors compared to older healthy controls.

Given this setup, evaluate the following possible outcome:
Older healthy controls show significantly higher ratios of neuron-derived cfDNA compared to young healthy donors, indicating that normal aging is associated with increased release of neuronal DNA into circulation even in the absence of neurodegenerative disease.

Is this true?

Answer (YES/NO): NO